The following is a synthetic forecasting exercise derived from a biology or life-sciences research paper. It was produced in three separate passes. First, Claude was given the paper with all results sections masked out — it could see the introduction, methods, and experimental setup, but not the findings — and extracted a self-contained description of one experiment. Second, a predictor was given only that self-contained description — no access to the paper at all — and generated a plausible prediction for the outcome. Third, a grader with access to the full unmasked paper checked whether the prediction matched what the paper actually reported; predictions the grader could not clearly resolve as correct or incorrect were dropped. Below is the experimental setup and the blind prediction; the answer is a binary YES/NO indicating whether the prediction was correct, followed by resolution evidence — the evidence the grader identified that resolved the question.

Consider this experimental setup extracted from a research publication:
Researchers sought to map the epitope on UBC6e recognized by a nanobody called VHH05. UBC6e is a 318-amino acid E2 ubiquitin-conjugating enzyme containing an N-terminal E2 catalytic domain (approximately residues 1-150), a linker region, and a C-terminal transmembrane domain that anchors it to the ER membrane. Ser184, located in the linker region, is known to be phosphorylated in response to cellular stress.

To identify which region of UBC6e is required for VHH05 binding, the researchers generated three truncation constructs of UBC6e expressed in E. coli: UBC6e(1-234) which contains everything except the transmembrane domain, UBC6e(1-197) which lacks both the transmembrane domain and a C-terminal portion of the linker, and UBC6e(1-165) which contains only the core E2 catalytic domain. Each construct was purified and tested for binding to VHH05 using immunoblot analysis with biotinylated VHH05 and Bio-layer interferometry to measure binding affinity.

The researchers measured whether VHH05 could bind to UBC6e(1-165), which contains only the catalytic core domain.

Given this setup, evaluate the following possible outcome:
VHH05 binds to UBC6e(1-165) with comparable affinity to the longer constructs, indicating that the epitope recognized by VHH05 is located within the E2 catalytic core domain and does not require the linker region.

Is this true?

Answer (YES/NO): NO